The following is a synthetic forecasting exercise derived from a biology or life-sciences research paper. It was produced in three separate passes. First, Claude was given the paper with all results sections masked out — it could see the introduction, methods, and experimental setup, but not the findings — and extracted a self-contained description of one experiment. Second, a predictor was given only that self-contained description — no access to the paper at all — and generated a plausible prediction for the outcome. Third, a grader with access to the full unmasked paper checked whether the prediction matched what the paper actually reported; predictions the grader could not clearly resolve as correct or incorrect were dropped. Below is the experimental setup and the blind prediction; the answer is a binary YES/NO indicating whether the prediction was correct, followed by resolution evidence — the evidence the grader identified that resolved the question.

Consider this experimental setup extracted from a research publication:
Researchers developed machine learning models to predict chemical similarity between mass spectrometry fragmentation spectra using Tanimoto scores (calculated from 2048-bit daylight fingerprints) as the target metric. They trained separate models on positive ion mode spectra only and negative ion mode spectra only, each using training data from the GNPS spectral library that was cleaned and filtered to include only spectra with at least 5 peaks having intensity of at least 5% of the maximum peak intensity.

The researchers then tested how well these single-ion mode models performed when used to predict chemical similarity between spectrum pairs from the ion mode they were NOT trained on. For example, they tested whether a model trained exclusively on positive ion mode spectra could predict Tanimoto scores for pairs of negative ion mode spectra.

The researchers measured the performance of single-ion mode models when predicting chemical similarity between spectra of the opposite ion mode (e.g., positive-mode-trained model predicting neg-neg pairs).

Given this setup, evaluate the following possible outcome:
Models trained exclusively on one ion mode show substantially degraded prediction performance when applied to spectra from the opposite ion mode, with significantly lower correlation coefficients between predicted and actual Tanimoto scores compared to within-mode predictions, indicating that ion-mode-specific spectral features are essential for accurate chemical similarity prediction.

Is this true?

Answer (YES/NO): YES